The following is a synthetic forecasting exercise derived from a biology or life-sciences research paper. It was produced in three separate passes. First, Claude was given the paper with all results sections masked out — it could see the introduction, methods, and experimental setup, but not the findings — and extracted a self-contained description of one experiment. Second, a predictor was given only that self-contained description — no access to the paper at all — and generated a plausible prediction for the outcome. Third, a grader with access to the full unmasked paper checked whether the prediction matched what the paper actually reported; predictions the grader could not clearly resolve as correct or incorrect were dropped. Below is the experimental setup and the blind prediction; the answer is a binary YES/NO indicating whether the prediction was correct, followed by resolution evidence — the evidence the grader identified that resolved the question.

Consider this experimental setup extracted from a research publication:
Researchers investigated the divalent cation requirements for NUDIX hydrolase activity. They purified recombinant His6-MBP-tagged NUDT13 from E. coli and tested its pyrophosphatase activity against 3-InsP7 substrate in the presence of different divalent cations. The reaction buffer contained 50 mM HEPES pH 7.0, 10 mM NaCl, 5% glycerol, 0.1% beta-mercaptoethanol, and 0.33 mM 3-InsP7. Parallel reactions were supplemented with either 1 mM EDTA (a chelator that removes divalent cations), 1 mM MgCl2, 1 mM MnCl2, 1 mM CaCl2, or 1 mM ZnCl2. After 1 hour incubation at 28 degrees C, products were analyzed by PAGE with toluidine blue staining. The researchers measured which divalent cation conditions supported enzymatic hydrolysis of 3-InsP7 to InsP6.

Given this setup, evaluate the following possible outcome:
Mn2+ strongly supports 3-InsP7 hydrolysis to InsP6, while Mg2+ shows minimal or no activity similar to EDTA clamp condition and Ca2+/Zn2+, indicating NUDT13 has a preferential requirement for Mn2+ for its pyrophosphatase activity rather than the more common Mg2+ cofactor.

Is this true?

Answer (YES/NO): NO